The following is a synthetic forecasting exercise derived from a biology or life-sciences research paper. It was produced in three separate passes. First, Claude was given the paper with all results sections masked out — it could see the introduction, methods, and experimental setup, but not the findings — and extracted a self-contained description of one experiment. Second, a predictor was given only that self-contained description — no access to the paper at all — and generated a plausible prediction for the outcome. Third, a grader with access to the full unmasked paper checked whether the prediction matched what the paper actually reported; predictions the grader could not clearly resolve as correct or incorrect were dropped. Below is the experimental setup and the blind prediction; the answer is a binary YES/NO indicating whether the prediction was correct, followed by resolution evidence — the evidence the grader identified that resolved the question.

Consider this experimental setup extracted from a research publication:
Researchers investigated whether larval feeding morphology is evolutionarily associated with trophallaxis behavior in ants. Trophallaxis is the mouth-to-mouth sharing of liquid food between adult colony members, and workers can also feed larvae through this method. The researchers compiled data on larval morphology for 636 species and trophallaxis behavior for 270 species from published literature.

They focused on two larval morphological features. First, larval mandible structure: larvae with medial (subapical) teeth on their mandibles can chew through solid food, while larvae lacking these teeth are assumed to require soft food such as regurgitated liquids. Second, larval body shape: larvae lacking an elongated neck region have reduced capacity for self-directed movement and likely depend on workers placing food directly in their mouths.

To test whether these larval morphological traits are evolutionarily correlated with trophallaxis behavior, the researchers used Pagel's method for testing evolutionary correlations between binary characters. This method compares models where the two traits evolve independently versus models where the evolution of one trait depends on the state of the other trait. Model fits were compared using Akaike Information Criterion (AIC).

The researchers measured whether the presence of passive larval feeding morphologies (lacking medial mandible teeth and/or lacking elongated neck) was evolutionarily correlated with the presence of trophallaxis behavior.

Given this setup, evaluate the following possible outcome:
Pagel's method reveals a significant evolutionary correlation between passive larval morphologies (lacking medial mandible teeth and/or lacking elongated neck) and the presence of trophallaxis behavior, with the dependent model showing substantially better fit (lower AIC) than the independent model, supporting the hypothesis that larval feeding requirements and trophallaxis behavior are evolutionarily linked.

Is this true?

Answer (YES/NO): YES